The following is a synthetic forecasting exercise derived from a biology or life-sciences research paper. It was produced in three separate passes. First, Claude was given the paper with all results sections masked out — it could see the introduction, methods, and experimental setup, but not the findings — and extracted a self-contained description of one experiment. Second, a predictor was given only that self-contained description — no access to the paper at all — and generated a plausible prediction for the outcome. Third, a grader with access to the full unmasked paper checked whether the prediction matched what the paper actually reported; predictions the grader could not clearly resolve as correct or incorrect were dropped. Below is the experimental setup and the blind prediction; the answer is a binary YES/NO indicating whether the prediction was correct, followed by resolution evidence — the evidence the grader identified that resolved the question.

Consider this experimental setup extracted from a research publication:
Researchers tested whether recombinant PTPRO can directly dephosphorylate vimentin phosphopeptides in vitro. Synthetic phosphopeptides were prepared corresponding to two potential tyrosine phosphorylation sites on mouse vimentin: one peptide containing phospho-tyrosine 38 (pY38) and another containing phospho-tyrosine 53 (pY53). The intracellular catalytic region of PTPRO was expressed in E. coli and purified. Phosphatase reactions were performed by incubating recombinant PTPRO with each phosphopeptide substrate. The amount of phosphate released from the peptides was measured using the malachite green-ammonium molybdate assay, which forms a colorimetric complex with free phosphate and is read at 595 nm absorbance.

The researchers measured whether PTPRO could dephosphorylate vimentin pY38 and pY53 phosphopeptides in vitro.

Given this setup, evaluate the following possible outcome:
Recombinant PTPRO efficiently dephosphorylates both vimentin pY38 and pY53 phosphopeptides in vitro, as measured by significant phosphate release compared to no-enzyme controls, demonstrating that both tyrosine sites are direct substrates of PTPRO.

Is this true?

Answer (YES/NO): NO